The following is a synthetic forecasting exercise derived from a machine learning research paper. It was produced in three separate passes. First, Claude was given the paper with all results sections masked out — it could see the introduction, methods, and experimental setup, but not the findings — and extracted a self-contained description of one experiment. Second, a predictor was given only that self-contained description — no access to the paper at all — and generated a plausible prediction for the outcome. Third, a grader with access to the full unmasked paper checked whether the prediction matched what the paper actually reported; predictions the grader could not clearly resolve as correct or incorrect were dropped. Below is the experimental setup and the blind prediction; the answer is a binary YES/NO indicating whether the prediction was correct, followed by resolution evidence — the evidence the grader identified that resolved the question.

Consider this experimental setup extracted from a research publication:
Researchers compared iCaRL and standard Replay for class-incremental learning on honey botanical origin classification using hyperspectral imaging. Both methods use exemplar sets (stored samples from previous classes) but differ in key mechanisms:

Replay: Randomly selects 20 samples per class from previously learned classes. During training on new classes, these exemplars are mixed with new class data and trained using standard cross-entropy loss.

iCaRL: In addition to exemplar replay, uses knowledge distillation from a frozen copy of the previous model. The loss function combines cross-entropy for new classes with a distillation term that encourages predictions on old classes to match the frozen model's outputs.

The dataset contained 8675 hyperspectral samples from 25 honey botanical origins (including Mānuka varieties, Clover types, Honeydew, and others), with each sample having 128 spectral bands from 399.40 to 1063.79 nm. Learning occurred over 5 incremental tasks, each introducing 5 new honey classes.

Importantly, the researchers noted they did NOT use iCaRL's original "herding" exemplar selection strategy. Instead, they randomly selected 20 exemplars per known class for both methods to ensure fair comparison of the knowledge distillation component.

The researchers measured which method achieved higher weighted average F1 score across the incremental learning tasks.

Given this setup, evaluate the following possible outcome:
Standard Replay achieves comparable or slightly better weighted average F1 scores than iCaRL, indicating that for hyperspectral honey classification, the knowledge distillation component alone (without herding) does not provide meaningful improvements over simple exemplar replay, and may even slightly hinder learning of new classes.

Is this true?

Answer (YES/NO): YES